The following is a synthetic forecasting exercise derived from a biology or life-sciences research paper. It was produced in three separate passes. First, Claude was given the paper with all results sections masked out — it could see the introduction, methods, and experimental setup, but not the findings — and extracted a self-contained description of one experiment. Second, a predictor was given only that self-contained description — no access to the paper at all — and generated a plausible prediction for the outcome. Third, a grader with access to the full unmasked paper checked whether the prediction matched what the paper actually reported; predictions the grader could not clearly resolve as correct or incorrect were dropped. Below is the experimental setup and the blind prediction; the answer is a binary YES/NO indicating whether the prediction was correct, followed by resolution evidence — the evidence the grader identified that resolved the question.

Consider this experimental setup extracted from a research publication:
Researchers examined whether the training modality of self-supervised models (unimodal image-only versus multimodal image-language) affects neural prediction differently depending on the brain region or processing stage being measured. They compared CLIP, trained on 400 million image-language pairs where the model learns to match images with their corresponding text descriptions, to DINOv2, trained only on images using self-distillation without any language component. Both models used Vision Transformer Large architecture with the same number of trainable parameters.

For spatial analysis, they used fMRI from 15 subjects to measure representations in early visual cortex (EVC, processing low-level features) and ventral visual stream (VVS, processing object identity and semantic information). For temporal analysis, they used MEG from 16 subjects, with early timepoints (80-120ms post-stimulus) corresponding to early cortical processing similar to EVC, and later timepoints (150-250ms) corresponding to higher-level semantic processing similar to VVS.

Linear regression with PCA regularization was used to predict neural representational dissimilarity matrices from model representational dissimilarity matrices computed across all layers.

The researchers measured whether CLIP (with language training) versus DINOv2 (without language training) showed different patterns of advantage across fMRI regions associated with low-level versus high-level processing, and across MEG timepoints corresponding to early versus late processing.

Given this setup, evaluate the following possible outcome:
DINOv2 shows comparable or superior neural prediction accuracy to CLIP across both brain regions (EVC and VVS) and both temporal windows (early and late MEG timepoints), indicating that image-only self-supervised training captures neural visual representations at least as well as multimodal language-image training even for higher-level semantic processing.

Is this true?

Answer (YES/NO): NO